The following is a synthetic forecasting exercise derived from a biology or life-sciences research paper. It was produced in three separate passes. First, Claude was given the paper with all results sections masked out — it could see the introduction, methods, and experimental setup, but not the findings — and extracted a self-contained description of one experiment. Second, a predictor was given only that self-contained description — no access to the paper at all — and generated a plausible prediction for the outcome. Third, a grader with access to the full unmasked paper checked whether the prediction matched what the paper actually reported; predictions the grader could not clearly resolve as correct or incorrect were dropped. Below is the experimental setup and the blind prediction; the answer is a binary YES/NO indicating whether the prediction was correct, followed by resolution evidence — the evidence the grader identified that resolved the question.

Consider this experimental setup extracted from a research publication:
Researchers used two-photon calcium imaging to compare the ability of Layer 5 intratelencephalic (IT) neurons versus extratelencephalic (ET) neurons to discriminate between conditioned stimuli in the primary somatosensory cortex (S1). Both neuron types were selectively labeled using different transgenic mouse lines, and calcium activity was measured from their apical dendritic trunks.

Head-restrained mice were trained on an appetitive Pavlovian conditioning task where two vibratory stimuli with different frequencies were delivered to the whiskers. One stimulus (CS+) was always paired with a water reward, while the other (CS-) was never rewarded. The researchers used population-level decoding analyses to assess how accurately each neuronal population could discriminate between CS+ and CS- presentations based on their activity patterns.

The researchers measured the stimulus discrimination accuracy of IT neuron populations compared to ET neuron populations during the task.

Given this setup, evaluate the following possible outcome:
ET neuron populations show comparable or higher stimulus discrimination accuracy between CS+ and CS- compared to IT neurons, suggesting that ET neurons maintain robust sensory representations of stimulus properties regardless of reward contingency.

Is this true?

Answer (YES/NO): NO